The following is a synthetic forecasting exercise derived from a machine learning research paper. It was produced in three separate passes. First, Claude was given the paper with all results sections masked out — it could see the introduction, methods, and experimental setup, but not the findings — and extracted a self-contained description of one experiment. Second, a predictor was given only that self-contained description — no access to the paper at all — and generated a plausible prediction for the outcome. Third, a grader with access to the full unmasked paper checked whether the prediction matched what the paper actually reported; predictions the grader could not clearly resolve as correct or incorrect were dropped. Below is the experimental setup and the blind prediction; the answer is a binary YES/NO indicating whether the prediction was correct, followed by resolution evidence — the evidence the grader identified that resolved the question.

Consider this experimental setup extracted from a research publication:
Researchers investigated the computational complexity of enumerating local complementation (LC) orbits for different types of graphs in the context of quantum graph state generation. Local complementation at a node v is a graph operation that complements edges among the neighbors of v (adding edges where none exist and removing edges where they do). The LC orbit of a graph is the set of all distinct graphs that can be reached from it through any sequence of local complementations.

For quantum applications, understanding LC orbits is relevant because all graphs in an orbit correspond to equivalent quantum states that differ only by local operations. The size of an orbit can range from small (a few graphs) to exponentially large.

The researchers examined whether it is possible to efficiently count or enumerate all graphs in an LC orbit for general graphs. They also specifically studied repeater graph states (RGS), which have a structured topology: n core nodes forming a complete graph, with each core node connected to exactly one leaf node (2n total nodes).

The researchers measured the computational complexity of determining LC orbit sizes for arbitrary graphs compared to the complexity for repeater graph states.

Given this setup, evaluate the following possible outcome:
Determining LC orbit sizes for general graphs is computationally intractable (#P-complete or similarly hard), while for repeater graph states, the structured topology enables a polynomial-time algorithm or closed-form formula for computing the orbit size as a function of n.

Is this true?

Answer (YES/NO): YES